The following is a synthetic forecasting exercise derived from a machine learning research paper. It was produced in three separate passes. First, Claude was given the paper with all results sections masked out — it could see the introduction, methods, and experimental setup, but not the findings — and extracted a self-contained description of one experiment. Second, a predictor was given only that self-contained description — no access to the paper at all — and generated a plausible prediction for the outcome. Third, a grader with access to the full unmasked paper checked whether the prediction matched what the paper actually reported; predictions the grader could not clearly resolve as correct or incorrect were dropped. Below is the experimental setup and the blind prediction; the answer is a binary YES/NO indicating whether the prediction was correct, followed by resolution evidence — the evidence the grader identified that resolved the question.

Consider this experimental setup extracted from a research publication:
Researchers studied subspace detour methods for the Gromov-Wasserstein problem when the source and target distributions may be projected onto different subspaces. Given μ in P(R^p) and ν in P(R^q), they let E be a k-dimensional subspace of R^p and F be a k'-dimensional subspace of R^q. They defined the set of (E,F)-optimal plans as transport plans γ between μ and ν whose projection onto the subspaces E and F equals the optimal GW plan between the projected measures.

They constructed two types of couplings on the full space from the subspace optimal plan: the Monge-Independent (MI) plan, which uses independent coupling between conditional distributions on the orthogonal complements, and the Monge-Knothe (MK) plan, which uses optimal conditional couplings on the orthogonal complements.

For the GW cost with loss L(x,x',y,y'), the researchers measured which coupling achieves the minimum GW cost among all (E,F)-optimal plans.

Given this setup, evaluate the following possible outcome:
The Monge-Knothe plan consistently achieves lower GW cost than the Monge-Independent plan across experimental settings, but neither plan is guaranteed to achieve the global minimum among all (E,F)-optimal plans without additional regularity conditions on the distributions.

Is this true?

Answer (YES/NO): NO